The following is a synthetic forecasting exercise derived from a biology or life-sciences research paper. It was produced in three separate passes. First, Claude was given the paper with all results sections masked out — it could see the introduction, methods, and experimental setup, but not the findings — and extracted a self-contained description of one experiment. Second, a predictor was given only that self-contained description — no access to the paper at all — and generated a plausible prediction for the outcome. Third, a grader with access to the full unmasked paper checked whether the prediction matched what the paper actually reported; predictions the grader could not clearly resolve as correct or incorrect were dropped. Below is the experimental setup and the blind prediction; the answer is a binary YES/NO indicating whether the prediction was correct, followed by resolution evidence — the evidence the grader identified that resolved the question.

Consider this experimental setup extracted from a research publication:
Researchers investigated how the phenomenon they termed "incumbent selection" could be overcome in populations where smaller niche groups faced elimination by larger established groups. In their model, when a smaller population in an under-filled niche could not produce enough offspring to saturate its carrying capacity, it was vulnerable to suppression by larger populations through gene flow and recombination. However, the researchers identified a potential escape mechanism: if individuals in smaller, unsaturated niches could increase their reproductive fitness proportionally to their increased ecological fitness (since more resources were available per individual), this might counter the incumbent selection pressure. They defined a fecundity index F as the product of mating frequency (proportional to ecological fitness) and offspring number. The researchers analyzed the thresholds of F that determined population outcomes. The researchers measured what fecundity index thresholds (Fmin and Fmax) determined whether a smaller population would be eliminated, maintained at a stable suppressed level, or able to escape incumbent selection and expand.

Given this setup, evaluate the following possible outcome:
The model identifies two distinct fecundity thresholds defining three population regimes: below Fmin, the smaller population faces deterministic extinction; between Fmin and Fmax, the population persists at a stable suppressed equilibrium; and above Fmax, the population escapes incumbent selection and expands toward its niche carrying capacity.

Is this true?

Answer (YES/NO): YES